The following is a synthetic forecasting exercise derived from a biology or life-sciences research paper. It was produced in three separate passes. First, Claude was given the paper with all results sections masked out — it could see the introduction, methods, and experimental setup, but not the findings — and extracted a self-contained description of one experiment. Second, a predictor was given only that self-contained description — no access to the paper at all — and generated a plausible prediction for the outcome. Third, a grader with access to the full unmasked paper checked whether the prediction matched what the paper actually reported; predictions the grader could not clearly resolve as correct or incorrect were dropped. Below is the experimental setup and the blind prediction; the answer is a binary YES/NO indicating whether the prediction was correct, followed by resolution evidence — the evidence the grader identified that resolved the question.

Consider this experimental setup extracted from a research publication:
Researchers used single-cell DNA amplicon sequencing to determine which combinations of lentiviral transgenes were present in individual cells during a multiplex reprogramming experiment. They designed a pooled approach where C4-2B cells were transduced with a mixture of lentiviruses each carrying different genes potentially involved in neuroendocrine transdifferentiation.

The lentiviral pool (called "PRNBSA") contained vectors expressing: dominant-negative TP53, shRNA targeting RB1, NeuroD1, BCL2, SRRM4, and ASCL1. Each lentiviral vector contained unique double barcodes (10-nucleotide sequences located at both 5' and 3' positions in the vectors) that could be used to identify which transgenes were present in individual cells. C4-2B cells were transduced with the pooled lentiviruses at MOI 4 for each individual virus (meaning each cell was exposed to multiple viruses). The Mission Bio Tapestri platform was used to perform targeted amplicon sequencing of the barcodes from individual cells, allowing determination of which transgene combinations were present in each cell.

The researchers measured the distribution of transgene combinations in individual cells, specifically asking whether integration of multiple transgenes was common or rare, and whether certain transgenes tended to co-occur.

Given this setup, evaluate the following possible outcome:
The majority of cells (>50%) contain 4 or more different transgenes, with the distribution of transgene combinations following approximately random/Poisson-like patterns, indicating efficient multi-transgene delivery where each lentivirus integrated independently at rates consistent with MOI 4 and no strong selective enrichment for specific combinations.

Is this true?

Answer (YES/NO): YES